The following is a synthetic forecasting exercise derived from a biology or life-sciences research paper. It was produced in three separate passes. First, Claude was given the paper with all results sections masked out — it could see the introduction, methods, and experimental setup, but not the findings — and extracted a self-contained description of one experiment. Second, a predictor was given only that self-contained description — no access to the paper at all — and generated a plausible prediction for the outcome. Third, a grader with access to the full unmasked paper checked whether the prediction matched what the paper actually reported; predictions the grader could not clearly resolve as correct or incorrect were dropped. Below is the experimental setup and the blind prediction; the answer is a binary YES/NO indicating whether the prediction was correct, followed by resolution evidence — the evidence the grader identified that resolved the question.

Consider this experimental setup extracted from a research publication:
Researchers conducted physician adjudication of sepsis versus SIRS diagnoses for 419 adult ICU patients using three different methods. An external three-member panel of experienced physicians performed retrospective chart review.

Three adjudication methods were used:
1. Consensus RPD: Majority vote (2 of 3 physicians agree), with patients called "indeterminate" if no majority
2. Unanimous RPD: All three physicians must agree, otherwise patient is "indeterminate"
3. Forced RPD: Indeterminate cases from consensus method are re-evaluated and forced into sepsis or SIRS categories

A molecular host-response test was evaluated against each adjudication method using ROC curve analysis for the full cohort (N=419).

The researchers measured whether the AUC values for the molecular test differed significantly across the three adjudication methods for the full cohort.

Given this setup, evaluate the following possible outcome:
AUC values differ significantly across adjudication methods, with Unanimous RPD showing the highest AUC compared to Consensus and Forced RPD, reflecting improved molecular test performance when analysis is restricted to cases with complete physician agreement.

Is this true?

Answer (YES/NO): NO